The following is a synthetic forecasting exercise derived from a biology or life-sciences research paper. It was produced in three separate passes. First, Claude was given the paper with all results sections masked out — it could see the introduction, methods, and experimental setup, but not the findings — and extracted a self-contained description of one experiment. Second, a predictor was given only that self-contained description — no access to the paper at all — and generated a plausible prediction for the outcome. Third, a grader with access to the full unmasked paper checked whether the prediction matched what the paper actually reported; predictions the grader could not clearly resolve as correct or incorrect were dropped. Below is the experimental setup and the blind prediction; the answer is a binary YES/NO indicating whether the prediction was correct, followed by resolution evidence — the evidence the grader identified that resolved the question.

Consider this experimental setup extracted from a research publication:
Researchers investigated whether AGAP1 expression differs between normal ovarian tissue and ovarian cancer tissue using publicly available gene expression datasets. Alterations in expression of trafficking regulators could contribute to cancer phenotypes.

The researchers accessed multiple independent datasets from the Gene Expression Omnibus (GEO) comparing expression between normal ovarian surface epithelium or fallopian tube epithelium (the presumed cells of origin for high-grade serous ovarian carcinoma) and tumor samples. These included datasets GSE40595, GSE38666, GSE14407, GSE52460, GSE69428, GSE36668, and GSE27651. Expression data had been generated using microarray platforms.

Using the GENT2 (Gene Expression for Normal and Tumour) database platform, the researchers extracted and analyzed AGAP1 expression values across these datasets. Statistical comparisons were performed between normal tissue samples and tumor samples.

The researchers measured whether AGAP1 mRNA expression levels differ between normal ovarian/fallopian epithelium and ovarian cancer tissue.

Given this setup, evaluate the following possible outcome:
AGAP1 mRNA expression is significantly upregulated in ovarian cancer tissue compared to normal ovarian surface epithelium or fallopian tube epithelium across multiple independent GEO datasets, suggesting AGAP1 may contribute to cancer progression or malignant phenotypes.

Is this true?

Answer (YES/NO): YES